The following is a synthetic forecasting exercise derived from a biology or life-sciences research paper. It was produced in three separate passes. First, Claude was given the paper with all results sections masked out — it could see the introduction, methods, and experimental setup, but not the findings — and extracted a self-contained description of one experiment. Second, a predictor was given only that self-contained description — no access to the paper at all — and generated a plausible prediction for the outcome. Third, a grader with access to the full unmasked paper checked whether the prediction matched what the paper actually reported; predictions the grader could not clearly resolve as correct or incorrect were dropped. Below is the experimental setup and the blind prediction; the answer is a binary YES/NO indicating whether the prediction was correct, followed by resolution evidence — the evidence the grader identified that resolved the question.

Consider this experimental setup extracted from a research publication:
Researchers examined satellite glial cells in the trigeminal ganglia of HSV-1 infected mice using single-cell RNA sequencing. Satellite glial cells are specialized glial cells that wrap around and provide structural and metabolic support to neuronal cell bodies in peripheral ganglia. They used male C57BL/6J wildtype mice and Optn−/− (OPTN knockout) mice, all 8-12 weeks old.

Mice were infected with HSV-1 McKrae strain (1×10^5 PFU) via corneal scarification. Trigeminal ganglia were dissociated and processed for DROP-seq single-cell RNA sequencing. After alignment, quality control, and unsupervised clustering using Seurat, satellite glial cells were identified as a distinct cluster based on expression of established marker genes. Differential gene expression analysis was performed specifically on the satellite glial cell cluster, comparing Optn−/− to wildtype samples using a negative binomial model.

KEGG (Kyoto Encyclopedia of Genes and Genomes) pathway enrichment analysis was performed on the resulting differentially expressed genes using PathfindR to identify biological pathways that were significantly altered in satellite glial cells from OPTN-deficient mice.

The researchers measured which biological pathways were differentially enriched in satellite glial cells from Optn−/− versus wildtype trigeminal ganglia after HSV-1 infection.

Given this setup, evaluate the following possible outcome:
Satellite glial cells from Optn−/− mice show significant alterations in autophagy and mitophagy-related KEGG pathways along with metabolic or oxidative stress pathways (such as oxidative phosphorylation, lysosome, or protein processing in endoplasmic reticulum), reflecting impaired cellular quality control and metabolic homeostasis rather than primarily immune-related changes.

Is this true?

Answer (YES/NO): NO